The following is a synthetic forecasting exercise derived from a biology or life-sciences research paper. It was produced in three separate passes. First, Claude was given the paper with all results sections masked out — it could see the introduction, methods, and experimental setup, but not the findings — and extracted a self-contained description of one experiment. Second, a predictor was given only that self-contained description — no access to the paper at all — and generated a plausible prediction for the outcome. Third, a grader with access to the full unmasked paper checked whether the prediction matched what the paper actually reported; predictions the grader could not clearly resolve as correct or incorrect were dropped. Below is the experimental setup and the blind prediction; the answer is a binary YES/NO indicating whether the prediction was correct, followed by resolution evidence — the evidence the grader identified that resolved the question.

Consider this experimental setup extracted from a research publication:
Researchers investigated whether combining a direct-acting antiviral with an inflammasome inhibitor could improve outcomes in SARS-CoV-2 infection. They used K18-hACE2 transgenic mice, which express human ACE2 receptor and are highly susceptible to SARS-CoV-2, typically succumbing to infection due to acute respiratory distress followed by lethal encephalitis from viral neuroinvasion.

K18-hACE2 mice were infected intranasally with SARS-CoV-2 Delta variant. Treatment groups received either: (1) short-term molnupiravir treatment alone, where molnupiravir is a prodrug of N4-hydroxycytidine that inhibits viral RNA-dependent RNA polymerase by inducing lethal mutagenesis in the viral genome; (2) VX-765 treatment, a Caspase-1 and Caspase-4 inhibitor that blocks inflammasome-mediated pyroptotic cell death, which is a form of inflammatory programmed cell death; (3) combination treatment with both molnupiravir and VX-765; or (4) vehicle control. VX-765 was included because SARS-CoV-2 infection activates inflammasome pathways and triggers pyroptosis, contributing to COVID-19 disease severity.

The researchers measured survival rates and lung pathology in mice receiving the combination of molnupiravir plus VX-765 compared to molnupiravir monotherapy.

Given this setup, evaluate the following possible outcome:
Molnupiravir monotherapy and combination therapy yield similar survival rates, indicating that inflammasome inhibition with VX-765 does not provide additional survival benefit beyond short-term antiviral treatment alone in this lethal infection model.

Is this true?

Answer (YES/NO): NO